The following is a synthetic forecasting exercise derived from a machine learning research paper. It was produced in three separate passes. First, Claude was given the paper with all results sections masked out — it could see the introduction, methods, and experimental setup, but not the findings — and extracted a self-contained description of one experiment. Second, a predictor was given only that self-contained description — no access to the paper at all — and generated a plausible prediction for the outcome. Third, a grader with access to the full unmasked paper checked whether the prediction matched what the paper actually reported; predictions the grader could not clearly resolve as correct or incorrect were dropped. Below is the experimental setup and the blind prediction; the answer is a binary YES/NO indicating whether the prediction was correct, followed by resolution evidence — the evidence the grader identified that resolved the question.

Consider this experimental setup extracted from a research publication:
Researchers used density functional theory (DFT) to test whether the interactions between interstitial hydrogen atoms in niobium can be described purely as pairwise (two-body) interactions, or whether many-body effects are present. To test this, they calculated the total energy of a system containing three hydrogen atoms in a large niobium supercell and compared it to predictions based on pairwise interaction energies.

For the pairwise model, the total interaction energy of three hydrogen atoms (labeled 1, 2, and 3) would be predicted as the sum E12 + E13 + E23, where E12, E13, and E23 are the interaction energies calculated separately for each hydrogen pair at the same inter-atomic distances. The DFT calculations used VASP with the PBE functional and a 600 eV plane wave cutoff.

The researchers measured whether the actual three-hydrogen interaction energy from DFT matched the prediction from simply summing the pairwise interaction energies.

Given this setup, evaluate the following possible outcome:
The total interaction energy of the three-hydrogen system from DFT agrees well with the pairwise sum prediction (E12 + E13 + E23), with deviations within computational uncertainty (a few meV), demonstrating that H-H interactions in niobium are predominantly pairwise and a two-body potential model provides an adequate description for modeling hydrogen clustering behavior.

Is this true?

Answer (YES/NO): NO